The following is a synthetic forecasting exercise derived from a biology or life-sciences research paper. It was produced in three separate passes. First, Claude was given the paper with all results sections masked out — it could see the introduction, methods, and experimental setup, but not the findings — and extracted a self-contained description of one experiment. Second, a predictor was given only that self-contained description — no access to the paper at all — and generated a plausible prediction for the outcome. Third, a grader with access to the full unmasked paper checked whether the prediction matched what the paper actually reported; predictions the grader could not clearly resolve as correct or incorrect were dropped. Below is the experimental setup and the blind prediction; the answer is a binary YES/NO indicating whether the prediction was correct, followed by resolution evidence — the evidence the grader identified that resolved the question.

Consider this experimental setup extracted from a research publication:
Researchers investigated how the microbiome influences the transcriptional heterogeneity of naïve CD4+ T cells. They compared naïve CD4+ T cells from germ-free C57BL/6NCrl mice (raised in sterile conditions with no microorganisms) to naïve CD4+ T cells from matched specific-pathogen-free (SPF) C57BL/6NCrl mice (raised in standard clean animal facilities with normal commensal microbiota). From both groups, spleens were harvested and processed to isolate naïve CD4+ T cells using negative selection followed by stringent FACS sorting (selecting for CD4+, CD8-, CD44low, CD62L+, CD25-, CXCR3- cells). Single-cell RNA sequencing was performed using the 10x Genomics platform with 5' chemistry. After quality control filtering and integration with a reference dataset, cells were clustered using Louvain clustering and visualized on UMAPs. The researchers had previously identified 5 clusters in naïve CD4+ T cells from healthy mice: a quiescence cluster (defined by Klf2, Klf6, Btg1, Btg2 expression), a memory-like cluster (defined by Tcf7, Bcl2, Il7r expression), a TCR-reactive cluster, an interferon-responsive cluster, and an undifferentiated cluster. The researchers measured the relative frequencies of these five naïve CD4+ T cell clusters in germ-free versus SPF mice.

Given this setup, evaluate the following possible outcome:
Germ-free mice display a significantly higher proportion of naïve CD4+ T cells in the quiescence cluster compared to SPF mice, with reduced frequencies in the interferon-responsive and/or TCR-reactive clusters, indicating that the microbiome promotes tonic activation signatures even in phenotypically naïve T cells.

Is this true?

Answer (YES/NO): NO